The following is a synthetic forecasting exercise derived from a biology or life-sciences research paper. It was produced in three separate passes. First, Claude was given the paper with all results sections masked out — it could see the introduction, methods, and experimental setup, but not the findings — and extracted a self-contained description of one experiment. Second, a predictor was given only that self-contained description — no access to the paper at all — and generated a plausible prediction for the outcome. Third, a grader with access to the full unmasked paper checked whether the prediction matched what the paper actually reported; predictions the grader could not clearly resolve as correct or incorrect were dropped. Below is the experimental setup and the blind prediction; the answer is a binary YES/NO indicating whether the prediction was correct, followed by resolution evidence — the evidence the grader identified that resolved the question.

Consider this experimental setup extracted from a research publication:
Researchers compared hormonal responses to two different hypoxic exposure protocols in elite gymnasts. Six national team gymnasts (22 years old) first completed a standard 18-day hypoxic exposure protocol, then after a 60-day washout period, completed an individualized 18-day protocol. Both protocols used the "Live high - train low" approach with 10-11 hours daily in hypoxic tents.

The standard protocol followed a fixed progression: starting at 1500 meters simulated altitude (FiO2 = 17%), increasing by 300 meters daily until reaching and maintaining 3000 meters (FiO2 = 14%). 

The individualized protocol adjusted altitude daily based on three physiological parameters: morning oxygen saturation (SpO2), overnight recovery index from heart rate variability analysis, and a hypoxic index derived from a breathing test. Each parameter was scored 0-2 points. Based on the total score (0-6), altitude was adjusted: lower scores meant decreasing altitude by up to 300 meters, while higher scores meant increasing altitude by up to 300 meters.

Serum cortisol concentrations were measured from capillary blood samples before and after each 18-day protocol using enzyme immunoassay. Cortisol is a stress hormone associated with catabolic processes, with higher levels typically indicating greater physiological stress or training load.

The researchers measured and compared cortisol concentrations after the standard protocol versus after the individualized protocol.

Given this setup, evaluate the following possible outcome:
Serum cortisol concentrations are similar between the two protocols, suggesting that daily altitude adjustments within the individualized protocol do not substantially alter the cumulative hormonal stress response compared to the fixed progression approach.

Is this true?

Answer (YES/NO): NO